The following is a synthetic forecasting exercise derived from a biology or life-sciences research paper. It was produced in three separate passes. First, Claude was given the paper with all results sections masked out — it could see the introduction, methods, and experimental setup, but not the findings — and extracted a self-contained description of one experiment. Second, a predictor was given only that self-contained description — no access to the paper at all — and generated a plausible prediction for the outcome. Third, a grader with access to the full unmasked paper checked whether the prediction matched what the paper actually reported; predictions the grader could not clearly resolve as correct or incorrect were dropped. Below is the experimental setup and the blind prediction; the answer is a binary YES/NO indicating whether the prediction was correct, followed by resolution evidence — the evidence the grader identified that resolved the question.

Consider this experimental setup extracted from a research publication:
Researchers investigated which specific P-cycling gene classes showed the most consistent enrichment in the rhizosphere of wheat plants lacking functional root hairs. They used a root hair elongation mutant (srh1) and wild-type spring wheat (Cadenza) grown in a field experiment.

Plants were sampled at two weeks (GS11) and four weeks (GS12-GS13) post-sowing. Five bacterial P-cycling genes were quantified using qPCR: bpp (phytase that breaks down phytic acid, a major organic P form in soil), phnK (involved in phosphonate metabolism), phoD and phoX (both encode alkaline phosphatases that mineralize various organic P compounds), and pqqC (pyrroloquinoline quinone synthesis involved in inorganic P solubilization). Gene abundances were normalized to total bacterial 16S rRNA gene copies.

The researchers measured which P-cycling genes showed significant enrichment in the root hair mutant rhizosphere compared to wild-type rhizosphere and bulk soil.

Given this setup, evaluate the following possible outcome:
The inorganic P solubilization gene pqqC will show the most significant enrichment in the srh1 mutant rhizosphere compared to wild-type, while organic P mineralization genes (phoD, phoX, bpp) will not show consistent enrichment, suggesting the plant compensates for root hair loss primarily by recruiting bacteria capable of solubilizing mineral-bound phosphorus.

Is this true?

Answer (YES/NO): NO